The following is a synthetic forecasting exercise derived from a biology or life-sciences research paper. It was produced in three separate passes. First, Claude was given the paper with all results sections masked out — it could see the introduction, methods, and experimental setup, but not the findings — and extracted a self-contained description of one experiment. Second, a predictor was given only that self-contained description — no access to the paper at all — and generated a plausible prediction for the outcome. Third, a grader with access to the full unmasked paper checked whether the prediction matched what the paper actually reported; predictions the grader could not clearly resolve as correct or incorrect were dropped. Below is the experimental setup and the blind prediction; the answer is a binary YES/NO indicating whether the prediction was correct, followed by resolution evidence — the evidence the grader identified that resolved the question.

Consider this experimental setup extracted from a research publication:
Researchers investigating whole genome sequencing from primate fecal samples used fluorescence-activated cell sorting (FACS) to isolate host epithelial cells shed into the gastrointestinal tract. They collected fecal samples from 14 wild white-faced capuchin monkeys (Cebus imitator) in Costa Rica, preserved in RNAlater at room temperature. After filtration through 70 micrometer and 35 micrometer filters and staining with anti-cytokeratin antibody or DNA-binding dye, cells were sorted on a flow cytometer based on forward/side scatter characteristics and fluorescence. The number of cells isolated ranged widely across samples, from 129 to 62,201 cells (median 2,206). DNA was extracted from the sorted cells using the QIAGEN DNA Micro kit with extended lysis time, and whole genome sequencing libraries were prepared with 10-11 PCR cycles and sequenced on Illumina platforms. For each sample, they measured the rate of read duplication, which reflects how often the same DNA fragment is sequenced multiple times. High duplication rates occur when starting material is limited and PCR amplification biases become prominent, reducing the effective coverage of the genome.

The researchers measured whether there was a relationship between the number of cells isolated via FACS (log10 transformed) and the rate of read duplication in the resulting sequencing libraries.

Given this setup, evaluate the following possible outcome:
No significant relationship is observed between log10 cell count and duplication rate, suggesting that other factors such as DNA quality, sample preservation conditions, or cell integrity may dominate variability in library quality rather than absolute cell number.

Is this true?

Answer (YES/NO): NO